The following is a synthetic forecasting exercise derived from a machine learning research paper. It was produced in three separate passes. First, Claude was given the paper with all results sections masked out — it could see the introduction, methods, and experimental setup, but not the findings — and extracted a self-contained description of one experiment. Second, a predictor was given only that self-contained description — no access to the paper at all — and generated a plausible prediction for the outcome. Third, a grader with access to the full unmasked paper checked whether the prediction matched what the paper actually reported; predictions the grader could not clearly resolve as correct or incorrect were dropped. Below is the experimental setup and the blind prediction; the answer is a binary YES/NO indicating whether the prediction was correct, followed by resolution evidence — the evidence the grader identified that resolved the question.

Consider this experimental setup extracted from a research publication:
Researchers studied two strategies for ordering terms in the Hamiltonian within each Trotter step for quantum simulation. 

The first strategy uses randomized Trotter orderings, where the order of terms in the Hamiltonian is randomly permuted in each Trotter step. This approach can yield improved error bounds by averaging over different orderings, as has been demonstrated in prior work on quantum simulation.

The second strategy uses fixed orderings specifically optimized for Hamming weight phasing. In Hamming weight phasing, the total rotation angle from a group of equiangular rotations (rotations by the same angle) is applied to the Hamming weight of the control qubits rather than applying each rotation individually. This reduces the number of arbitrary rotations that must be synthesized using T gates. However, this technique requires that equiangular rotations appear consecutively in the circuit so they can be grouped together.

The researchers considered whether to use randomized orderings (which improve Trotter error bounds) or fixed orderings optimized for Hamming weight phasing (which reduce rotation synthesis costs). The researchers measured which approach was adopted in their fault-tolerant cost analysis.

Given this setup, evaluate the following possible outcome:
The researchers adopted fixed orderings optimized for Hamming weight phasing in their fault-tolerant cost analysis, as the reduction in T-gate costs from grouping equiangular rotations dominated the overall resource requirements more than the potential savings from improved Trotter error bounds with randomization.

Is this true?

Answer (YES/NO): YES